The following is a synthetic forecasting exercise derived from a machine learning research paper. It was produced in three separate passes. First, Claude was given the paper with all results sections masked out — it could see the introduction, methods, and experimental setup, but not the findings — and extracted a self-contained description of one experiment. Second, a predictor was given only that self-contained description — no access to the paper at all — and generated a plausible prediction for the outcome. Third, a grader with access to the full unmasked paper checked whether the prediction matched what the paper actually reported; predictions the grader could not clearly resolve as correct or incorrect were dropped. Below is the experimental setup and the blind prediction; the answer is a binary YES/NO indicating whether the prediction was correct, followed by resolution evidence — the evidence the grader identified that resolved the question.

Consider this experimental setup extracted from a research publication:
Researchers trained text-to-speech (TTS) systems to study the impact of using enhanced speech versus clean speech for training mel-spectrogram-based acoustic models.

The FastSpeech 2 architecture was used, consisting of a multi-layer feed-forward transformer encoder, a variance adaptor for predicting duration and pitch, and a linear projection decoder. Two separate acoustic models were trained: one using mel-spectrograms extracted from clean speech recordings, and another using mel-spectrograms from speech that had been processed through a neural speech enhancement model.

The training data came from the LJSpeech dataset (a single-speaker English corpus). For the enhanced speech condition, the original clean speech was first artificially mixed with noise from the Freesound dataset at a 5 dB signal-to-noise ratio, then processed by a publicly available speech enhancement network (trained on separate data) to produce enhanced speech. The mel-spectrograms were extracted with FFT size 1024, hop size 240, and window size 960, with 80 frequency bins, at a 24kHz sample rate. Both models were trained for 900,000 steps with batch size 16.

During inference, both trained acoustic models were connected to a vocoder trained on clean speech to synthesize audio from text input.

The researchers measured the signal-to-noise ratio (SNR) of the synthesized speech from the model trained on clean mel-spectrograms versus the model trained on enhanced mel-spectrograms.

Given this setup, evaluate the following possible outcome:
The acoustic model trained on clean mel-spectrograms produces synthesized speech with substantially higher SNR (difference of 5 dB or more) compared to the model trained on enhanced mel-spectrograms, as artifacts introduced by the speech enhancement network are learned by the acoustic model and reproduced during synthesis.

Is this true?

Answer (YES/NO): NO